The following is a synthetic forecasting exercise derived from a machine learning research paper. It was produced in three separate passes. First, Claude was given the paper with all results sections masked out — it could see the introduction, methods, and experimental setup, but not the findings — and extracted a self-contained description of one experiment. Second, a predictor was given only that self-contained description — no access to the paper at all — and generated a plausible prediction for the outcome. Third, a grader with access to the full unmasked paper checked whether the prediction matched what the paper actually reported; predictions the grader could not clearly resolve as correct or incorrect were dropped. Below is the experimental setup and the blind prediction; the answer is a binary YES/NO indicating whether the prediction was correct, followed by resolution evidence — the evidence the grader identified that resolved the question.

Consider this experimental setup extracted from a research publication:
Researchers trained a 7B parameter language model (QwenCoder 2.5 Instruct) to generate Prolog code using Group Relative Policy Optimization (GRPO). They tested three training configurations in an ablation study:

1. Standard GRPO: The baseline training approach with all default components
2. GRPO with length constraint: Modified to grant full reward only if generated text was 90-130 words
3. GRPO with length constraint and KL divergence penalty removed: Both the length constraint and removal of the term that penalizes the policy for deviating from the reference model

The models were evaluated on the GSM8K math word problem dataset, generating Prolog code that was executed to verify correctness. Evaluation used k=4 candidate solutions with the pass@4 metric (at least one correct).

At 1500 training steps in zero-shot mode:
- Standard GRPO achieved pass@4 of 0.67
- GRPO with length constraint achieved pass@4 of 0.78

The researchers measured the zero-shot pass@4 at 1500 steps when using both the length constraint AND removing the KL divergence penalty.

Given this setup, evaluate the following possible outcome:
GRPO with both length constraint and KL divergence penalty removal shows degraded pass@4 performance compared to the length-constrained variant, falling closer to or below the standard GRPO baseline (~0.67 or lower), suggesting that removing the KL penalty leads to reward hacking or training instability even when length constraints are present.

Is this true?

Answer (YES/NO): NO